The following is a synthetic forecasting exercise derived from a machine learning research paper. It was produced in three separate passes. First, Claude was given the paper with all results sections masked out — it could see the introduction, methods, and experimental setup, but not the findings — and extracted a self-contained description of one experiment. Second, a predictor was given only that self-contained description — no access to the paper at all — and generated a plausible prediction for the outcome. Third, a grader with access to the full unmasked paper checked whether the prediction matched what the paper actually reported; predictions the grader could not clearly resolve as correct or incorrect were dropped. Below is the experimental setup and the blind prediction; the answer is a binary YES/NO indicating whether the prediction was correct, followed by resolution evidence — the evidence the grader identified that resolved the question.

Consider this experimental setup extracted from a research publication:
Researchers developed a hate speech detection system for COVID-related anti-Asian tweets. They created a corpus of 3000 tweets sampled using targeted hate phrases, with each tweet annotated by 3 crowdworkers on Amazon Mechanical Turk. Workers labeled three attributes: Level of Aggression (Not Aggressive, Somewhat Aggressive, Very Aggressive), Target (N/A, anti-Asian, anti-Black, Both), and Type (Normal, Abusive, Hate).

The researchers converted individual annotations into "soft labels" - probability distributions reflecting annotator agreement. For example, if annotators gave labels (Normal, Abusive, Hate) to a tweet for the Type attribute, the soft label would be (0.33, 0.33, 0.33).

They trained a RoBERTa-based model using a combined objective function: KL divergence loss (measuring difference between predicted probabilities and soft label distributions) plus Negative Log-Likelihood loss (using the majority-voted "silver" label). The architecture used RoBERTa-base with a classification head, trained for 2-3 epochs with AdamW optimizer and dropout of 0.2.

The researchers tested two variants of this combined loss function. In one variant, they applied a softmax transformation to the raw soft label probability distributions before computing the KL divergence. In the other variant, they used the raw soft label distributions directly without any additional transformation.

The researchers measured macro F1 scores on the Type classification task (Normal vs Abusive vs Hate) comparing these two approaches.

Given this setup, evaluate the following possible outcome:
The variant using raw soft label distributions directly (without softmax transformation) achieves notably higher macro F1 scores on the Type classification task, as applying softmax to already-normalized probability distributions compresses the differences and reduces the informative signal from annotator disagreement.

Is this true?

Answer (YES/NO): NO